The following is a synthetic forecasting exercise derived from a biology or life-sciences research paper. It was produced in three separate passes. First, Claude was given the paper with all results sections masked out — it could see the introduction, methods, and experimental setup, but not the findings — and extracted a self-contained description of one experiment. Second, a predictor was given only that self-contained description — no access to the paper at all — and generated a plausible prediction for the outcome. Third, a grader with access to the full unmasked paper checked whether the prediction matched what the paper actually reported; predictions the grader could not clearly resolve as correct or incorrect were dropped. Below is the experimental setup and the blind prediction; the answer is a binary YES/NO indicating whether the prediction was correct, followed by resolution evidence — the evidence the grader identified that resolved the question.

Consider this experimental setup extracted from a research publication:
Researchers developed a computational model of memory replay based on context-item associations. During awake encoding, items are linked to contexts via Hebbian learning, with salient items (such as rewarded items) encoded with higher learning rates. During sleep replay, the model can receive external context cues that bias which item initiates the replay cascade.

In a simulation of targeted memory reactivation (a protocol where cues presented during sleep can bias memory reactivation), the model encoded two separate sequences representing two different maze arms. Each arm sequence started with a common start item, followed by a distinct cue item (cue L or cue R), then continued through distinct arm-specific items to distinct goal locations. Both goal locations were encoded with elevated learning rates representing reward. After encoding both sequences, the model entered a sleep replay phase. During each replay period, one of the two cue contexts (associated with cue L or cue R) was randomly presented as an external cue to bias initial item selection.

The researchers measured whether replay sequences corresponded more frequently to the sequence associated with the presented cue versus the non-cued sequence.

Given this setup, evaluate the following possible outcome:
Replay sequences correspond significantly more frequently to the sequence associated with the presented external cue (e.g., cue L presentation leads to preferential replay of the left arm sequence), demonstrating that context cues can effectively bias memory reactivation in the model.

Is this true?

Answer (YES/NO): YES